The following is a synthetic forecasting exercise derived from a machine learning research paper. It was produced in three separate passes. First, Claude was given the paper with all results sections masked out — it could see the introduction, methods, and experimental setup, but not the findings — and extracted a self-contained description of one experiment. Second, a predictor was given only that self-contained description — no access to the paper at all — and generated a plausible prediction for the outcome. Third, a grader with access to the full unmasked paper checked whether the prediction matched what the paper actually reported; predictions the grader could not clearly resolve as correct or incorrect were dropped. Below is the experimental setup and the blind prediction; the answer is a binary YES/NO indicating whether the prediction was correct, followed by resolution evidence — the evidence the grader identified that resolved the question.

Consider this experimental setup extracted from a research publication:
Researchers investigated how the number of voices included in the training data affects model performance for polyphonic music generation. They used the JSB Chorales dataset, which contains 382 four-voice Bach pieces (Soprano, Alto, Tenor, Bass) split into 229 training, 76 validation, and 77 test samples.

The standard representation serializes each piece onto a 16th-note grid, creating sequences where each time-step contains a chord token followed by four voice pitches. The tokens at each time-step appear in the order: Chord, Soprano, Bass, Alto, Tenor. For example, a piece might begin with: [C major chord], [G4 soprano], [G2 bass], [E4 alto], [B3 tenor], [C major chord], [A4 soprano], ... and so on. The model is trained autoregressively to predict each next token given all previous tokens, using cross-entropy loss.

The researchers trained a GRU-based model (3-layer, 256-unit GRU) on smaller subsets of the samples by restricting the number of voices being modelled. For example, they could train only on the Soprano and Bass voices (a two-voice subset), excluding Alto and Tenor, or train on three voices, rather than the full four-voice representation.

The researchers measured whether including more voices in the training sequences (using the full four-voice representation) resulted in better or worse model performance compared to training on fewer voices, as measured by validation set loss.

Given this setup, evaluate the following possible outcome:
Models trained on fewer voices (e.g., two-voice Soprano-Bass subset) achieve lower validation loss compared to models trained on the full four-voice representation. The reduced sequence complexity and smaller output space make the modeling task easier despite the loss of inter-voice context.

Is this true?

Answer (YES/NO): NO